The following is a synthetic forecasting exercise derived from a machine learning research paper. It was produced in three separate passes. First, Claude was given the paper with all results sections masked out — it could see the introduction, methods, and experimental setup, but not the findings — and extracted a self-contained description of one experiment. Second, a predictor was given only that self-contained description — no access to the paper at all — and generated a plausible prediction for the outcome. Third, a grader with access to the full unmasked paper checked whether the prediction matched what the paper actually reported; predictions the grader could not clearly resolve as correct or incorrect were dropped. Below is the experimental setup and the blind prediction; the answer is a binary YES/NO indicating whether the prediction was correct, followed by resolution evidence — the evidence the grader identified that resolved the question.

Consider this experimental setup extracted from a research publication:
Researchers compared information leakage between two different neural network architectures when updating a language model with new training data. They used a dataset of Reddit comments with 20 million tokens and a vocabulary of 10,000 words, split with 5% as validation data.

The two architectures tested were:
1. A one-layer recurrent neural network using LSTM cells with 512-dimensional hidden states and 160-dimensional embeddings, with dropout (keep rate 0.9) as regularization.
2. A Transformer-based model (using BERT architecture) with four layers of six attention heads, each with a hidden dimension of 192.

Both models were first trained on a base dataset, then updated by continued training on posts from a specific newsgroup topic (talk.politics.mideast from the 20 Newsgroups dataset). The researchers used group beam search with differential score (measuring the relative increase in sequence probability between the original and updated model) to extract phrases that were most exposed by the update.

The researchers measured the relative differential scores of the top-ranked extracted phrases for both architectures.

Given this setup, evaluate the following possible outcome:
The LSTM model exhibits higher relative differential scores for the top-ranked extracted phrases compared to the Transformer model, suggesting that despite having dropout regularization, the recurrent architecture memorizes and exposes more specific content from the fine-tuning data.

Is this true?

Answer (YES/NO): NO